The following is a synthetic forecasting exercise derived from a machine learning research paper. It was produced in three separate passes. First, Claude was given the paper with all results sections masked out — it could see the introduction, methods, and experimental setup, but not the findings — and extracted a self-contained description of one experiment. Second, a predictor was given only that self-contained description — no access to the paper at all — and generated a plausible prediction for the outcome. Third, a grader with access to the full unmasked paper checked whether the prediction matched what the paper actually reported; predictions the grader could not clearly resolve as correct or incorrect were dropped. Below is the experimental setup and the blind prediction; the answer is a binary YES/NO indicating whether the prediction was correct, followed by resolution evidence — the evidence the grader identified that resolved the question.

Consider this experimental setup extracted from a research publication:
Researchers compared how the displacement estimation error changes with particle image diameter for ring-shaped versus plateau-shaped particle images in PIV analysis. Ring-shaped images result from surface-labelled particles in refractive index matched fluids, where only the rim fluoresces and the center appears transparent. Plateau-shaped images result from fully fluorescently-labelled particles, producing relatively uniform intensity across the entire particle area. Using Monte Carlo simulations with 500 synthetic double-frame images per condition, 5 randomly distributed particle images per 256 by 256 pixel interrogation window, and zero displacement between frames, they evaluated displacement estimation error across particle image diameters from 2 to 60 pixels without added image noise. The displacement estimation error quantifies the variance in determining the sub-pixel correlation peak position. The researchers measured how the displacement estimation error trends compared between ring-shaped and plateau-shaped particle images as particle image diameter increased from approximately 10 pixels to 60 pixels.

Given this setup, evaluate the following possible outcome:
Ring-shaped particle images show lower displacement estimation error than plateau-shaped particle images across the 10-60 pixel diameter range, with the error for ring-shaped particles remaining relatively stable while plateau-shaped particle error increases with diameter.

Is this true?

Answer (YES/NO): NO